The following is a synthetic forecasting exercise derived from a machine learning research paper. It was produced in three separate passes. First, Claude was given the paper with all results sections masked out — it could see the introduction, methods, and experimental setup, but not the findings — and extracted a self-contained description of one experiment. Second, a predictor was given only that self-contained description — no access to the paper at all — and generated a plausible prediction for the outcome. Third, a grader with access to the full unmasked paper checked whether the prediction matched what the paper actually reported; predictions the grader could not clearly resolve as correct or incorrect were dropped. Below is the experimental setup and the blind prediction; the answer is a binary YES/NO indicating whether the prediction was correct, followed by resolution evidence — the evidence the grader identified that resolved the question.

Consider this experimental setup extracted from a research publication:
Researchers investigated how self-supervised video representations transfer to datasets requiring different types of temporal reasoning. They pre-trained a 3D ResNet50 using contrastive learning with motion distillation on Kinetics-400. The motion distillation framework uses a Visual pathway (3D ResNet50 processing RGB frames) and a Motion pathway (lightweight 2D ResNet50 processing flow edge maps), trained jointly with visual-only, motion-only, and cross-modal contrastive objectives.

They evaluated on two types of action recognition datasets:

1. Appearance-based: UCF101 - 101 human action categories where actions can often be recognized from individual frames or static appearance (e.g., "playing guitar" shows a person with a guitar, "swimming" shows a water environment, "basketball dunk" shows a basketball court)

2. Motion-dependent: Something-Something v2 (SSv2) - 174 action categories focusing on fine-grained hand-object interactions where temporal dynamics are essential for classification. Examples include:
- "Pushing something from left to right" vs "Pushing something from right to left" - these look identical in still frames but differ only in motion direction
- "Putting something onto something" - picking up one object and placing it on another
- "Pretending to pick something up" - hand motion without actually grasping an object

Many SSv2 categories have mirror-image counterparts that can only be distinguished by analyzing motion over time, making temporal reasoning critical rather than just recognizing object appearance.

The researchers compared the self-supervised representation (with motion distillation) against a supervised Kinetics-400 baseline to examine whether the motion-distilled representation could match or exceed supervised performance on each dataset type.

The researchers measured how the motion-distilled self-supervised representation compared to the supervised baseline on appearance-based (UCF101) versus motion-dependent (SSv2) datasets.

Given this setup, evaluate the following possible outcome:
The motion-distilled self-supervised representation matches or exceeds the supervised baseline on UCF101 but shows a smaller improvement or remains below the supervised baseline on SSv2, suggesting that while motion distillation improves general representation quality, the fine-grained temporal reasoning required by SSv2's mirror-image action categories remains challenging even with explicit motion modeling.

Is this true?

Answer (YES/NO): NO